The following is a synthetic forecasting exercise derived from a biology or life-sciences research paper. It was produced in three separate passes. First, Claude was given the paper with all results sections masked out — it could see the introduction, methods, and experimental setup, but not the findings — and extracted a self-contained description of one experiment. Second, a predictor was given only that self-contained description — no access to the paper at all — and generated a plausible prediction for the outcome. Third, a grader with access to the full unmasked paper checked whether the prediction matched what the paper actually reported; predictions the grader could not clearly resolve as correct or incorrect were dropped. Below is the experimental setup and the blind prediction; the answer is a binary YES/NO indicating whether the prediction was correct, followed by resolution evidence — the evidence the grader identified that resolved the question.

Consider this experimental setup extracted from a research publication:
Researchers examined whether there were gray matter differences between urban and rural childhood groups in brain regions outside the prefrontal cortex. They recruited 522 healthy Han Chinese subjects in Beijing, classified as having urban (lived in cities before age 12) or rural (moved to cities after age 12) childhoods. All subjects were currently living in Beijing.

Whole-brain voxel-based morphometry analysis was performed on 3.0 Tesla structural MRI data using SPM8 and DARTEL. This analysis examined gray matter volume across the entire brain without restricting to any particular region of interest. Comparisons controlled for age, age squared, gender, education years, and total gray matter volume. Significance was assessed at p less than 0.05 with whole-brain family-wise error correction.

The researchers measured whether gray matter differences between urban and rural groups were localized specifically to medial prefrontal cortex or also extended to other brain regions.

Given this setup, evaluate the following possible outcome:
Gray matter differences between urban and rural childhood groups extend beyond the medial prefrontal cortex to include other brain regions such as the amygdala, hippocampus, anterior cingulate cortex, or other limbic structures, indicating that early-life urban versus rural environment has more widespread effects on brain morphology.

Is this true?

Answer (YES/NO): NO